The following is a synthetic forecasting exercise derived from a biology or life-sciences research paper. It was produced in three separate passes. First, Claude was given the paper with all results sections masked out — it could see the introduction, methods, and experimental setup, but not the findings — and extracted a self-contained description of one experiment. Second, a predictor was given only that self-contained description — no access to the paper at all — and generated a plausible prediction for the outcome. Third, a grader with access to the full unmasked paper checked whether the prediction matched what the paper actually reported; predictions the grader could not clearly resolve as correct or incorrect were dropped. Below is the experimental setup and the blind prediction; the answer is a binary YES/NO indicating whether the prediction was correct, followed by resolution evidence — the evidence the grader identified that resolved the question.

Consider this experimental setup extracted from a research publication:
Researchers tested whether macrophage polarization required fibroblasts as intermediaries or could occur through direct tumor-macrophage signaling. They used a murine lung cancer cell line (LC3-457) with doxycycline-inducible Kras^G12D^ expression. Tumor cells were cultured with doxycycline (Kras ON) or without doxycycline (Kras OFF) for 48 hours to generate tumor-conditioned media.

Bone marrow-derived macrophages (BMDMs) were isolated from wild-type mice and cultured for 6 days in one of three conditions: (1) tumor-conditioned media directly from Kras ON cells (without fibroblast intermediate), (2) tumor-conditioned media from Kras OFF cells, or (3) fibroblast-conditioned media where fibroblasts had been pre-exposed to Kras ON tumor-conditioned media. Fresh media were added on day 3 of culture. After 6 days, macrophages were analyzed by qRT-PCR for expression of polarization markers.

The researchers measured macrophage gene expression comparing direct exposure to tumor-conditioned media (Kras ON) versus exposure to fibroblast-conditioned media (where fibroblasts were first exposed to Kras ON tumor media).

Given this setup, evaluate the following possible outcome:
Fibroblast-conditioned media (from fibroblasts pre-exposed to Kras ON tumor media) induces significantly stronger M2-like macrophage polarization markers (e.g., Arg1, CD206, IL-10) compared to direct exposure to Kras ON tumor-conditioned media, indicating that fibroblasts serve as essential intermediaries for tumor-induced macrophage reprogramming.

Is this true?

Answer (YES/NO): YES